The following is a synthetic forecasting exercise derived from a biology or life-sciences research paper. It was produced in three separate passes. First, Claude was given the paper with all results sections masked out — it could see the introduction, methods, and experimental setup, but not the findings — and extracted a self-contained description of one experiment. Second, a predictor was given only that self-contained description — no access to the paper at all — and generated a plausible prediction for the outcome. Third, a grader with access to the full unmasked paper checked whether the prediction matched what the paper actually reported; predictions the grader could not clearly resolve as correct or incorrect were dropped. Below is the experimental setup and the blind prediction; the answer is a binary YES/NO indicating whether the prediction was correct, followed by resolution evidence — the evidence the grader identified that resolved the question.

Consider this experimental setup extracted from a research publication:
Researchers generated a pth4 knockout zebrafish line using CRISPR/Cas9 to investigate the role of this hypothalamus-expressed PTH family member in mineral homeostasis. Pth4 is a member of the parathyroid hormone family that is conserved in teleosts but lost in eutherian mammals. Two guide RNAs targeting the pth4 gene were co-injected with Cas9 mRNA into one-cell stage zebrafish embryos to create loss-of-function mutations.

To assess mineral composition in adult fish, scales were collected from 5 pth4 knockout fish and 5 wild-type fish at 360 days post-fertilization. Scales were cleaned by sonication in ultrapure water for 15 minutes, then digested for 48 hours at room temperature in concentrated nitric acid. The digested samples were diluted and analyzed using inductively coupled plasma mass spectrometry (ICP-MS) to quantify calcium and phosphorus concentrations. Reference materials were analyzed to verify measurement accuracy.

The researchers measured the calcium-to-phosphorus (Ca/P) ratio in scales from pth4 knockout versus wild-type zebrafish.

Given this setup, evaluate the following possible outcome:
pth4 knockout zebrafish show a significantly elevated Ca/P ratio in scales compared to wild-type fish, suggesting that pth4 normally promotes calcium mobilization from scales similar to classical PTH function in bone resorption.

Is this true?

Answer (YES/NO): NO